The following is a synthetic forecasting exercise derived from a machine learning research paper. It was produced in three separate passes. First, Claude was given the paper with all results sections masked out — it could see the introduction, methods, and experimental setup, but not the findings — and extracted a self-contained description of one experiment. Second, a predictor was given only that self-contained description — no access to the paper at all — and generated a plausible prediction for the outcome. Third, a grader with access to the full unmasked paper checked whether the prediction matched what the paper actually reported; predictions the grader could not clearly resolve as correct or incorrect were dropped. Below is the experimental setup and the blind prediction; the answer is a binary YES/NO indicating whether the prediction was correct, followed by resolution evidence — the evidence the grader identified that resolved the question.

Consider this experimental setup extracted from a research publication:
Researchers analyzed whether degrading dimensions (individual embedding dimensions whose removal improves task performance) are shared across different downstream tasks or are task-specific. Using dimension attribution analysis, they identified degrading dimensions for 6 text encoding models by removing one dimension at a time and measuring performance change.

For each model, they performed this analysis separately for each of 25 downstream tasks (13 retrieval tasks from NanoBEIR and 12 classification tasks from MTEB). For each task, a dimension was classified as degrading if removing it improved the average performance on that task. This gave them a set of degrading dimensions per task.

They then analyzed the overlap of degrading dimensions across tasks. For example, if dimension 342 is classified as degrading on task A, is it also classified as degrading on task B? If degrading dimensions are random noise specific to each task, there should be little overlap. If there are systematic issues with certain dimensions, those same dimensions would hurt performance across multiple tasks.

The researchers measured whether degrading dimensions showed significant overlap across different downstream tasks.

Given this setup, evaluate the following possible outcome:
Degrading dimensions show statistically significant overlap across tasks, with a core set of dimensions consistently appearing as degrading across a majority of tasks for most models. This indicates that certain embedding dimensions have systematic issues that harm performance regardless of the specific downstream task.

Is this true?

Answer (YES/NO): NO